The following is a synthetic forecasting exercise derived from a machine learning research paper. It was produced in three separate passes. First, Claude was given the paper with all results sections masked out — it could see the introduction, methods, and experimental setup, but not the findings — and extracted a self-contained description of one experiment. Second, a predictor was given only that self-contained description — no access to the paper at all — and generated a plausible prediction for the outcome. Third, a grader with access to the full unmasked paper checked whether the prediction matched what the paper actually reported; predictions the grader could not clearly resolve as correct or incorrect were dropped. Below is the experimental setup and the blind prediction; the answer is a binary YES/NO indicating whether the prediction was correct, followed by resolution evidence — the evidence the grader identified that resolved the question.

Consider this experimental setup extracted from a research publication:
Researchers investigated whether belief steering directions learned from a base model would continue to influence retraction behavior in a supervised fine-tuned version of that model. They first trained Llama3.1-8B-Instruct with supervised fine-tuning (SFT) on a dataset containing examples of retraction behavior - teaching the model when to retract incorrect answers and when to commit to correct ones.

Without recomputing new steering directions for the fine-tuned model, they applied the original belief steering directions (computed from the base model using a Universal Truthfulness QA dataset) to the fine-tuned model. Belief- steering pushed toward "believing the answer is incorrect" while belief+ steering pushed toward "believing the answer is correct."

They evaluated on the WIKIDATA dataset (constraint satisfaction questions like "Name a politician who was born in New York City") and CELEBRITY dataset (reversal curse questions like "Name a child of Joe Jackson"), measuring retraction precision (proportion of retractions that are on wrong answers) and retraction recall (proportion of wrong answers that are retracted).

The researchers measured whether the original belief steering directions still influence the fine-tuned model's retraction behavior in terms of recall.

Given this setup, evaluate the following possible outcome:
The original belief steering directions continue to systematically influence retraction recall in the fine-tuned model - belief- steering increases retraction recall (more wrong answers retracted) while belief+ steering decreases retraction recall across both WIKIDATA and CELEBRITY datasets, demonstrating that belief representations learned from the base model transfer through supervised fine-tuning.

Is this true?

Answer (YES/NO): YES